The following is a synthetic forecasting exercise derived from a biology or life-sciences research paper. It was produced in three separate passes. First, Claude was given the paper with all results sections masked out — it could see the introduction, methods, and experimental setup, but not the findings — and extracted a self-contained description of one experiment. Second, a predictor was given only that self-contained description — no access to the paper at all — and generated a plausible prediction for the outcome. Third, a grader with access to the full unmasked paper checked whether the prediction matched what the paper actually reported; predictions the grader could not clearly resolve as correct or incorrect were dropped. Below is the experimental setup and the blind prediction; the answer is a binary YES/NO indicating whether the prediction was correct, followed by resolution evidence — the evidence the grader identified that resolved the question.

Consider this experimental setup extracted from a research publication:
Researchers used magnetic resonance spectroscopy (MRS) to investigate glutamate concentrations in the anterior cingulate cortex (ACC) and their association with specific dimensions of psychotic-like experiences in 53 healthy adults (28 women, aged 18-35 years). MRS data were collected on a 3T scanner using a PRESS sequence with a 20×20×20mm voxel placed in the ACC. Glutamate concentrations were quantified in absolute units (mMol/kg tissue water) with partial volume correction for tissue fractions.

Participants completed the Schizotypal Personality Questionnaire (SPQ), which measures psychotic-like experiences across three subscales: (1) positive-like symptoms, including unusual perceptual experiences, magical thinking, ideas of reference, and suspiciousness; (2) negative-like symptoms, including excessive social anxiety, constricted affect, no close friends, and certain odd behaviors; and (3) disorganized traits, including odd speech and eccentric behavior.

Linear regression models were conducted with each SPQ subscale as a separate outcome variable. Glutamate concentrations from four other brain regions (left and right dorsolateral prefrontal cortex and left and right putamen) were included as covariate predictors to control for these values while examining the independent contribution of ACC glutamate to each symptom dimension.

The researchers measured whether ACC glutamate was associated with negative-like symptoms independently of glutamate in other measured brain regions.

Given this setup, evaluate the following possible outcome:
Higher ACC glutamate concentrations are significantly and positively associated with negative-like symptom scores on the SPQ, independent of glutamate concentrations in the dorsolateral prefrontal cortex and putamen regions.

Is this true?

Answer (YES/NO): NO